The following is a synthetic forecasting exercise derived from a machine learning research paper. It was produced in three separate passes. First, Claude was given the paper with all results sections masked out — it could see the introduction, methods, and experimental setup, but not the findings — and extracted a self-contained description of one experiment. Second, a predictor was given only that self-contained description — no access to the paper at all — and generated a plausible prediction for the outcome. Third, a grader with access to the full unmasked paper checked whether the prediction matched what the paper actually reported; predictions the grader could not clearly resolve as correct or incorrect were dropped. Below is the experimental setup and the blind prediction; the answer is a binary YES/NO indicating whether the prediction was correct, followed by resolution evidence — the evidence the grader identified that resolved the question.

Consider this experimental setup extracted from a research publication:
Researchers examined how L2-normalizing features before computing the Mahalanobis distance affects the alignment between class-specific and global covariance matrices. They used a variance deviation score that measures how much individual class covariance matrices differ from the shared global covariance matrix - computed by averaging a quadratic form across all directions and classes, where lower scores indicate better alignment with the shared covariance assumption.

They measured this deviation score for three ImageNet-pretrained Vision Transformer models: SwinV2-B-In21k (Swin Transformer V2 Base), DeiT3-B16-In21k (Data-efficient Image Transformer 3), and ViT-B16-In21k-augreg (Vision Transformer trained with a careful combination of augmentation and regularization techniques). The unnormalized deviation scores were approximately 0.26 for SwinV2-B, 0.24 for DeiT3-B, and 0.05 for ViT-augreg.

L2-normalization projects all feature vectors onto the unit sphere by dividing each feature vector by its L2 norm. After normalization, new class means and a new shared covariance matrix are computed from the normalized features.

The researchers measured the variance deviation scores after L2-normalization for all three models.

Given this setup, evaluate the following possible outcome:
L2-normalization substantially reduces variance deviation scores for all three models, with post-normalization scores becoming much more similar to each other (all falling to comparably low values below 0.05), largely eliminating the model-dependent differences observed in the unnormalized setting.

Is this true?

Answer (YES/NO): NO